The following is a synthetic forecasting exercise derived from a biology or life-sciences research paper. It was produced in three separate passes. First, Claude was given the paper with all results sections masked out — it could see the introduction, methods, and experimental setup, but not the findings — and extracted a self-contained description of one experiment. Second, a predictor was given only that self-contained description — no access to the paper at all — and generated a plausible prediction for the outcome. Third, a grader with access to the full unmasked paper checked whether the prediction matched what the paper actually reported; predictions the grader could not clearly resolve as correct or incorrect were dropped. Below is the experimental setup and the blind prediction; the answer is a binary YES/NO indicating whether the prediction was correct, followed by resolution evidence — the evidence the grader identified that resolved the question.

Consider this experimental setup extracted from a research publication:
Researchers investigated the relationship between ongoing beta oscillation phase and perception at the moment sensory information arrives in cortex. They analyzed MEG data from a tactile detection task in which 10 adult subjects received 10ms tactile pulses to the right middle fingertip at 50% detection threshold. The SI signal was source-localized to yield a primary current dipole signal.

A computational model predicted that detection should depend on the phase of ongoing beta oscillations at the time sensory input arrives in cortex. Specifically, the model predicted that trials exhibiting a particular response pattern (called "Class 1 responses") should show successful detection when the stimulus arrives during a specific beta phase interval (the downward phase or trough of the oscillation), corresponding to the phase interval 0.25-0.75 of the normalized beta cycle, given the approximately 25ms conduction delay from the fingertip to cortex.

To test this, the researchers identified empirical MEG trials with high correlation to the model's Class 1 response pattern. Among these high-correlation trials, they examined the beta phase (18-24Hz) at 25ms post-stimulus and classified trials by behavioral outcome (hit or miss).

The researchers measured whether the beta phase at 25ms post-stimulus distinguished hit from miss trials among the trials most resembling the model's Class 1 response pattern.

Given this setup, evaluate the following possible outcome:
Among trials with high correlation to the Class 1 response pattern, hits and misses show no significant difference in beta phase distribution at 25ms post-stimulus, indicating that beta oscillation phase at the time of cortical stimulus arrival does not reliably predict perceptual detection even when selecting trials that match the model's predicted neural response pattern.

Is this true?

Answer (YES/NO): NO